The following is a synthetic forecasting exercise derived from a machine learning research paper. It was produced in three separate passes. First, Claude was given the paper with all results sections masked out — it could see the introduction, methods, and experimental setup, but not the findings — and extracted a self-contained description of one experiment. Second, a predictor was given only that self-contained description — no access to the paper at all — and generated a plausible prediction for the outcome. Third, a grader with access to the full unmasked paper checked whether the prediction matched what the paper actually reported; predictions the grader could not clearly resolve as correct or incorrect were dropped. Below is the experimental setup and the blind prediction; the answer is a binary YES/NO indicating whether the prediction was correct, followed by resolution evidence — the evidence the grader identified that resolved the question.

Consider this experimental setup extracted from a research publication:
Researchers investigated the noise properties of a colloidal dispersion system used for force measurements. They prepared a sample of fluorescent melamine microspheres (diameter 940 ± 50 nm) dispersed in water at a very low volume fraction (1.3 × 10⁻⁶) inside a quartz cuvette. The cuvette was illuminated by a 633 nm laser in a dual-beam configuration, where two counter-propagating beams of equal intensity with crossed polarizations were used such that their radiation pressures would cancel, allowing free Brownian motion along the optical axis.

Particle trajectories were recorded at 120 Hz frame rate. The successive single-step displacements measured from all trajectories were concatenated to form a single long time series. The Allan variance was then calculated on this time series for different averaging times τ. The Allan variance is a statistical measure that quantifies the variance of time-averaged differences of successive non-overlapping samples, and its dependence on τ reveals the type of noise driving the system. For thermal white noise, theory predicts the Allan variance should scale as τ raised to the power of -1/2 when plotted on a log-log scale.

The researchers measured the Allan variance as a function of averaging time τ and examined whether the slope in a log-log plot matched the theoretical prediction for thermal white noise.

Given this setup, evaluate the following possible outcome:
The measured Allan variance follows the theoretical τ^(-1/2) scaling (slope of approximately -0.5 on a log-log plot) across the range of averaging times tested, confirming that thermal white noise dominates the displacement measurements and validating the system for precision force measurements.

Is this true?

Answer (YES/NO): YES